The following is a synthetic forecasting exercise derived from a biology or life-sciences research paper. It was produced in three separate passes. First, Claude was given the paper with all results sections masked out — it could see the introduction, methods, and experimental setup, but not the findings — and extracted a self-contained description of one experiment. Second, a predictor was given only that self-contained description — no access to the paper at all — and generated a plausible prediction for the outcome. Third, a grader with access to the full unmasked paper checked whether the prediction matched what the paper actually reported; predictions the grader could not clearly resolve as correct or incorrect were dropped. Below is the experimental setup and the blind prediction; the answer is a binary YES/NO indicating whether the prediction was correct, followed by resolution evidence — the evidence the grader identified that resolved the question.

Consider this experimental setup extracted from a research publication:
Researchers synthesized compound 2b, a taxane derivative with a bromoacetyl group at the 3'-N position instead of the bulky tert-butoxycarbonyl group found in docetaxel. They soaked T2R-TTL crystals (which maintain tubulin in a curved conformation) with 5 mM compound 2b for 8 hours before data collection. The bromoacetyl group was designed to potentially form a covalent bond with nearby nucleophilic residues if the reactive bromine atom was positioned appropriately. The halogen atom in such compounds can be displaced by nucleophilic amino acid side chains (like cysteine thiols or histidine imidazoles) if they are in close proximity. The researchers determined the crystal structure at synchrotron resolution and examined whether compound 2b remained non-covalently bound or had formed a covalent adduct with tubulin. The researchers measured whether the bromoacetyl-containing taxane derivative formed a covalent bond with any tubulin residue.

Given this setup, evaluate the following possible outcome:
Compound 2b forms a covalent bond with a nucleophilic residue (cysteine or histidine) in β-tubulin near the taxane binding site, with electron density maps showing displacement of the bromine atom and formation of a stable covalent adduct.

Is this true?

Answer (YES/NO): NO